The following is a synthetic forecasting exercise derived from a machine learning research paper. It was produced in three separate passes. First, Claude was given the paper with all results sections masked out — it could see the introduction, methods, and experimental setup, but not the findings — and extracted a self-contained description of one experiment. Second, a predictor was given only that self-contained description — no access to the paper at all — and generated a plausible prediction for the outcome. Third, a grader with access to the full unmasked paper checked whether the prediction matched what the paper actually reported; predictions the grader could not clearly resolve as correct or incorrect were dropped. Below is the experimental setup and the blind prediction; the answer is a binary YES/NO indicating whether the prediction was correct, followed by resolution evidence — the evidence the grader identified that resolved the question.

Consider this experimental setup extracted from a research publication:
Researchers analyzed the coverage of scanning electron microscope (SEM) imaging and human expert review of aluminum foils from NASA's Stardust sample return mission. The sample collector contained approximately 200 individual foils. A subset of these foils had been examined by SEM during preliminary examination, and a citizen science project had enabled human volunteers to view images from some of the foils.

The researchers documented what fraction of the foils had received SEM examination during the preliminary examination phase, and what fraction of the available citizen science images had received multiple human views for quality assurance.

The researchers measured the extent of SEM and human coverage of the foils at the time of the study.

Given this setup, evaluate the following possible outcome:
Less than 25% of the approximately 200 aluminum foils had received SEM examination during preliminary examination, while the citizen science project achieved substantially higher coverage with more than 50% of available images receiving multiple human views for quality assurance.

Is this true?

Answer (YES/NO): YES